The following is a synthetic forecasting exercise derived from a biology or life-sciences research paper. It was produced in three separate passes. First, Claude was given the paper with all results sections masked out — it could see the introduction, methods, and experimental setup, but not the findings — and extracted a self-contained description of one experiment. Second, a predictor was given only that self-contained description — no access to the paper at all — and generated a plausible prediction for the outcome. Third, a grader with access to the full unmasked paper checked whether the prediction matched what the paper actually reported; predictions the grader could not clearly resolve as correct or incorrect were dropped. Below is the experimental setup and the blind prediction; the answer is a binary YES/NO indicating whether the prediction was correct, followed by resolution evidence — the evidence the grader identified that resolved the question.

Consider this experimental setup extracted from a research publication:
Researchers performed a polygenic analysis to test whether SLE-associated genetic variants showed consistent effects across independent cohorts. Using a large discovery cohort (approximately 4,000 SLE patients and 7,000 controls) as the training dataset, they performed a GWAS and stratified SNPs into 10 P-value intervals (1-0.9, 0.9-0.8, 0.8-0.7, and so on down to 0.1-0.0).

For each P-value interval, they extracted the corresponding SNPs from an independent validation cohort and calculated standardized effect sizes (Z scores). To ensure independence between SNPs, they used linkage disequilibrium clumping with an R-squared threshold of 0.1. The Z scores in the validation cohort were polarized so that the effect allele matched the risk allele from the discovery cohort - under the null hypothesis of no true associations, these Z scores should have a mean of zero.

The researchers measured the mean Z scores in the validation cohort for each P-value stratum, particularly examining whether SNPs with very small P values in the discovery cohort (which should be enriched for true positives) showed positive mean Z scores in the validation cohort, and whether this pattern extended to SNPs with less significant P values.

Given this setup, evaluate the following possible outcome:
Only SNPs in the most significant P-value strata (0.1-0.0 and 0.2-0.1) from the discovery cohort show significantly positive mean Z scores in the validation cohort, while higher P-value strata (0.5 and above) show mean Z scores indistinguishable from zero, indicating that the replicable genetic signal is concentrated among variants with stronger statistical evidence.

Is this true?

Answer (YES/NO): NO